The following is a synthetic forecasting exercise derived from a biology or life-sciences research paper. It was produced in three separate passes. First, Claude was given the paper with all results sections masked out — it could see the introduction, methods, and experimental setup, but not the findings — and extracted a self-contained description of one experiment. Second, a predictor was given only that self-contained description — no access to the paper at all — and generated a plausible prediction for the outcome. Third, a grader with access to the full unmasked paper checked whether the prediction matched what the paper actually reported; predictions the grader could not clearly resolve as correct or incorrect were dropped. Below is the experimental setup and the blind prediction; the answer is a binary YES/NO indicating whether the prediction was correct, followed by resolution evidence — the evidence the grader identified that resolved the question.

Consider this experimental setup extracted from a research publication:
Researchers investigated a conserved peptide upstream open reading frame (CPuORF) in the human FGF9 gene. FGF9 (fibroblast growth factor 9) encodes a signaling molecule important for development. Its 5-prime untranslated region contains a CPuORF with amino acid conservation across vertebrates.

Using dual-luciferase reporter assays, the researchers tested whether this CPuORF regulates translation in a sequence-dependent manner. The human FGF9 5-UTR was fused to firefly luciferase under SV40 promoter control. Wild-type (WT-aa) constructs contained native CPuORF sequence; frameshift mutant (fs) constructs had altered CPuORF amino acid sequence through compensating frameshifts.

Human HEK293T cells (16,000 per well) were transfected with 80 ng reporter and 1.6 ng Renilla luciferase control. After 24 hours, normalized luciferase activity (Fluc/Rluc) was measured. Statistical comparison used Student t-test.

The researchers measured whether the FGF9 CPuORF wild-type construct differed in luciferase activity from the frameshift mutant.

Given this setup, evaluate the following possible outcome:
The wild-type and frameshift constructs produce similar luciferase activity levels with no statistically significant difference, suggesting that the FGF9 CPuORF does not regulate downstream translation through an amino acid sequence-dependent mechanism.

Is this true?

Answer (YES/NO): YES